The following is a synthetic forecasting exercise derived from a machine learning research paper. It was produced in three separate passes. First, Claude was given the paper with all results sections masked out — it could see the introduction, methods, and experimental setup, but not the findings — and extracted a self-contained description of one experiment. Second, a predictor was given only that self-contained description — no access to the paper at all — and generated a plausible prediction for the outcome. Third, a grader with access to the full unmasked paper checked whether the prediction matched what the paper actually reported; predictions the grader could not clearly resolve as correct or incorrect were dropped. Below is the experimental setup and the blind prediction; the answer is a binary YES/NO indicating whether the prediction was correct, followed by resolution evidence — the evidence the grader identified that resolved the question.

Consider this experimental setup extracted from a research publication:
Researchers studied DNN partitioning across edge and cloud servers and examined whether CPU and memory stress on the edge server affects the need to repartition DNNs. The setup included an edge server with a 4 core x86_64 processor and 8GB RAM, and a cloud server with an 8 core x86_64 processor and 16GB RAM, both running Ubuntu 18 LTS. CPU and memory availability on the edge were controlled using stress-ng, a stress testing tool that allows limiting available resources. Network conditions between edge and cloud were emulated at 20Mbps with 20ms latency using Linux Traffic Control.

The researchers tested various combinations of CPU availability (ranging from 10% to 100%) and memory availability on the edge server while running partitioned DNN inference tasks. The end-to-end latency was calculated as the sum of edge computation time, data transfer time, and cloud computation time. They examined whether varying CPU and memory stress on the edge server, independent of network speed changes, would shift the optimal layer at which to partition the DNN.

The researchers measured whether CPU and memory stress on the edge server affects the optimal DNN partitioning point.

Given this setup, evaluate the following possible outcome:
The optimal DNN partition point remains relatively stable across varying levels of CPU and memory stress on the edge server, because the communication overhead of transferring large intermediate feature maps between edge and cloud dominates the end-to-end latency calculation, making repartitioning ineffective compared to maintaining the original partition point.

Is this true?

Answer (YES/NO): NO